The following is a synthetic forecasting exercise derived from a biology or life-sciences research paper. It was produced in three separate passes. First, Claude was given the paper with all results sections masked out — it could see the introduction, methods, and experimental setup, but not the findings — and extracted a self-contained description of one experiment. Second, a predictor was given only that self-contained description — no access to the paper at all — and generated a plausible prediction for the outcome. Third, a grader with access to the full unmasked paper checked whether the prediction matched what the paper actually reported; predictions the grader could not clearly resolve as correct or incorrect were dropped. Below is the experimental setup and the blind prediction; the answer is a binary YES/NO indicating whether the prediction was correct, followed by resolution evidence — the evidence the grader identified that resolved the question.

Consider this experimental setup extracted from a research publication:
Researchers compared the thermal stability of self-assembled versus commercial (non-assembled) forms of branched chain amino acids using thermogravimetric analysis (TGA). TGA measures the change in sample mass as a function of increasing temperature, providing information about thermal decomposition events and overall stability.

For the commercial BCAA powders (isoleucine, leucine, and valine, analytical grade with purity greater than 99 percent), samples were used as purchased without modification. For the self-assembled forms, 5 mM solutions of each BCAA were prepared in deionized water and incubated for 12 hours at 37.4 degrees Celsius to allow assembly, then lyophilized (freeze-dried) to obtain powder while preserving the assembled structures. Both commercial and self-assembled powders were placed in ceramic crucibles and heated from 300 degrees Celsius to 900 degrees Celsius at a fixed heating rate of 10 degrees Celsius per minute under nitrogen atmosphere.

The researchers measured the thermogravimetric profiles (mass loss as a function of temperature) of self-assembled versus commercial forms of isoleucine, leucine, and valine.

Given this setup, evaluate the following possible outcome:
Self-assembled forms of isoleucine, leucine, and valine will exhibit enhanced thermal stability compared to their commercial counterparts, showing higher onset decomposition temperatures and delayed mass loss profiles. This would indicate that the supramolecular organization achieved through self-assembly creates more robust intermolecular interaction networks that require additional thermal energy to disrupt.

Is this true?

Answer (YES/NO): NO